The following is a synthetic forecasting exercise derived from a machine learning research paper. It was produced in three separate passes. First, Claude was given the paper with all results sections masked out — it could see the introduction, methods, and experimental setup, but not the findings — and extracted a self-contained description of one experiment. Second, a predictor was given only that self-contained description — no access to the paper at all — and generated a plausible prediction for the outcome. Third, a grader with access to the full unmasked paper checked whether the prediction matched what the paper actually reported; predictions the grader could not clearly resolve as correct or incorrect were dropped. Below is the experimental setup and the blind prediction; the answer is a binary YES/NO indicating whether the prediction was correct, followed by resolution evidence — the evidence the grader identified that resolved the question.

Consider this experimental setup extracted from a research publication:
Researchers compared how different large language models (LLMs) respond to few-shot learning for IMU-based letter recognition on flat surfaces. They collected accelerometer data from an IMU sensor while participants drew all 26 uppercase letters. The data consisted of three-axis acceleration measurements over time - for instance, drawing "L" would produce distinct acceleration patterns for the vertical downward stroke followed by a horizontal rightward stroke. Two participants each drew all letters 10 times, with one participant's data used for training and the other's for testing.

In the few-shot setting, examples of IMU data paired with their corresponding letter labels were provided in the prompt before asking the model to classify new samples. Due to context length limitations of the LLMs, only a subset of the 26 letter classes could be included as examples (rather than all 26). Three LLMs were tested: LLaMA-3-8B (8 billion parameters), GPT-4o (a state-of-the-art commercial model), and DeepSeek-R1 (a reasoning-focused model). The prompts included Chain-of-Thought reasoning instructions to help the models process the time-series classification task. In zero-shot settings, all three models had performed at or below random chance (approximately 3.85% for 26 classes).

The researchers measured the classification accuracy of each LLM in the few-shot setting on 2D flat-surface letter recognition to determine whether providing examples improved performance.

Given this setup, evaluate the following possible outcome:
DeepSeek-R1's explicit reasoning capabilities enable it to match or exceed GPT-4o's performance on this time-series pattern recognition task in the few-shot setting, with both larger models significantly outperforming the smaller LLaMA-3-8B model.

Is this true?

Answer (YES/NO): YES